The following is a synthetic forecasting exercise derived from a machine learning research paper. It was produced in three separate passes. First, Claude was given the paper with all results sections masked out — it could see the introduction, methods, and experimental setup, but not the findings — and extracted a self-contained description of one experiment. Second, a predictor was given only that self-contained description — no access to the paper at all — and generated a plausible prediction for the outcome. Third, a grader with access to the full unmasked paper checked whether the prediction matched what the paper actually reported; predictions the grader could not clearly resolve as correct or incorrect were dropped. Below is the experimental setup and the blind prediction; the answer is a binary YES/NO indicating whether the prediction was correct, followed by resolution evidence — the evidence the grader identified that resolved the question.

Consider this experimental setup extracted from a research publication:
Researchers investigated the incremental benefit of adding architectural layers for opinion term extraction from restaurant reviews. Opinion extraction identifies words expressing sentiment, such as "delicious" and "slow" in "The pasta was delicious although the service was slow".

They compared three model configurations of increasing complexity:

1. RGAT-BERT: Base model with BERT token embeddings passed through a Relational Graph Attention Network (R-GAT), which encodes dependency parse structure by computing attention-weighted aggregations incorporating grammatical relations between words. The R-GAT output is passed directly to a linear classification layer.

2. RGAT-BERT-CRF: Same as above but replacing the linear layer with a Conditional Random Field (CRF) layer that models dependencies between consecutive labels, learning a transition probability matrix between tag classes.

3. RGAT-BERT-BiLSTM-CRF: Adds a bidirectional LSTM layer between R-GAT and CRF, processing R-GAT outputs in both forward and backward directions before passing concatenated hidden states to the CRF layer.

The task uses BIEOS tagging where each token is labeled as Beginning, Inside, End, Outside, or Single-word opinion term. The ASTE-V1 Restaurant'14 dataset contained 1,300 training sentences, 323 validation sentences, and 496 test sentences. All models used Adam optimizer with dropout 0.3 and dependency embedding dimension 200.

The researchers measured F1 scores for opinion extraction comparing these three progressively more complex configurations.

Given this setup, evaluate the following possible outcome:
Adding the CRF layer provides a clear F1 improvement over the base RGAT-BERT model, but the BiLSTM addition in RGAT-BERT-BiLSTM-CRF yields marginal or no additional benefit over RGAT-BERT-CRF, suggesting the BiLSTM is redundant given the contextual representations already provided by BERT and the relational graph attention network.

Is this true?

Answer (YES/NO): NO